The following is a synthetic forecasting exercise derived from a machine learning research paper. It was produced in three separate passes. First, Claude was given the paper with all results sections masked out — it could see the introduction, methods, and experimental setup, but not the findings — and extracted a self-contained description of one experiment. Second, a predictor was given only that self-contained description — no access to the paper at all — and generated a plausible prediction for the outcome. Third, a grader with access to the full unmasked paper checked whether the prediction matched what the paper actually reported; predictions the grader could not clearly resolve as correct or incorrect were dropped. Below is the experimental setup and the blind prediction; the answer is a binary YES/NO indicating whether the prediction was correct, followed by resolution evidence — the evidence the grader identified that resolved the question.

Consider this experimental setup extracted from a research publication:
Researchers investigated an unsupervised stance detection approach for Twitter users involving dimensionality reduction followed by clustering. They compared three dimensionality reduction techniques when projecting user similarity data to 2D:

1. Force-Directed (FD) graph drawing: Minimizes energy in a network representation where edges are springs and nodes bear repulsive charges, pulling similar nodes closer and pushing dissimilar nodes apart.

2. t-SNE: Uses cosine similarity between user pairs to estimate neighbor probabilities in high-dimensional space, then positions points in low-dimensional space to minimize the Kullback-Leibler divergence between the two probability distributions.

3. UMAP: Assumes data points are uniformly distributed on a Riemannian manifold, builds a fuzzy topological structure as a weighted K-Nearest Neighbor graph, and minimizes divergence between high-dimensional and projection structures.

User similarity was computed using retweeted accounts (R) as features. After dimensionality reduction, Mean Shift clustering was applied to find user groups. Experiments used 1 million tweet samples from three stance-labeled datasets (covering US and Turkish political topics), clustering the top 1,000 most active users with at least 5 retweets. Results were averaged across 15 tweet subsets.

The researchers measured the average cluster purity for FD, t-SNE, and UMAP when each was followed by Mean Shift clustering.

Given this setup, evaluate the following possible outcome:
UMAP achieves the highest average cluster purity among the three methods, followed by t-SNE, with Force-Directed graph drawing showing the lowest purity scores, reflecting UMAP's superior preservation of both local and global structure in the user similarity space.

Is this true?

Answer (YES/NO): NO